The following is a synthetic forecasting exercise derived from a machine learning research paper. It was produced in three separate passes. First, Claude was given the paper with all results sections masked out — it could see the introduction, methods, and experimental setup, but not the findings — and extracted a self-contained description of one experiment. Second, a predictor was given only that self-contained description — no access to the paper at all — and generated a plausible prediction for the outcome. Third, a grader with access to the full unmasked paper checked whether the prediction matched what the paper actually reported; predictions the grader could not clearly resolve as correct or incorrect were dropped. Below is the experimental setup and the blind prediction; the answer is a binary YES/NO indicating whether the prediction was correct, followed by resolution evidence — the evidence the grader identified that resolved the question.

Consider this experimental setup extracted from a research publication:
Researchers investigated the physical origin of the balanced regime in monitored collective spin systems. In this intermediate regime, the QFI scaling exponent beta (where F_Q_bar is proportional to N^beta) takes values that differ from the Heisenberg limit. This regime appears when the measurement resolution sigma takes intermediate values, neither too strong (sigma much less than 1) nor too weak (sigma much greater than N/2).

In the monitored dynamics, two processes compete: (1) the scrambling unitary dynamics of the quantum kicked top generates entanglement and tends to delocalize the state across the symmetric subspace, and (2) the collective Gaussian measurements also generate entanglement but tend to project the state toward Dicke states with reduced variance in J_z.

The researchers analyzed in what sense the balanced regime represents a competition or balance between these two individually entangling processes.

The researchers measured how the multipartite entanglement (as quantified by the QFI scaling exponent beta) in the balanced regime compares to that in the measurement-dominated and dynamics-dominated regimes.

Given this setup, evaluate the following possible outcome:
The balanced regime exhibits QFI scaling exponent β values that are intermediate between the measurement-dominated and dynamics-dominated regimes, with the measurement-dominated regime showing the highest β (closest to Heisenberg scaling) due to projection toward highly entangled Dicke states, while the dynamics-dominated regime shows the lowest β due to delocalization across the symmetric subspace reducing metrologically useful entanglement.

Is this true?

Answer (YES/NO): NO